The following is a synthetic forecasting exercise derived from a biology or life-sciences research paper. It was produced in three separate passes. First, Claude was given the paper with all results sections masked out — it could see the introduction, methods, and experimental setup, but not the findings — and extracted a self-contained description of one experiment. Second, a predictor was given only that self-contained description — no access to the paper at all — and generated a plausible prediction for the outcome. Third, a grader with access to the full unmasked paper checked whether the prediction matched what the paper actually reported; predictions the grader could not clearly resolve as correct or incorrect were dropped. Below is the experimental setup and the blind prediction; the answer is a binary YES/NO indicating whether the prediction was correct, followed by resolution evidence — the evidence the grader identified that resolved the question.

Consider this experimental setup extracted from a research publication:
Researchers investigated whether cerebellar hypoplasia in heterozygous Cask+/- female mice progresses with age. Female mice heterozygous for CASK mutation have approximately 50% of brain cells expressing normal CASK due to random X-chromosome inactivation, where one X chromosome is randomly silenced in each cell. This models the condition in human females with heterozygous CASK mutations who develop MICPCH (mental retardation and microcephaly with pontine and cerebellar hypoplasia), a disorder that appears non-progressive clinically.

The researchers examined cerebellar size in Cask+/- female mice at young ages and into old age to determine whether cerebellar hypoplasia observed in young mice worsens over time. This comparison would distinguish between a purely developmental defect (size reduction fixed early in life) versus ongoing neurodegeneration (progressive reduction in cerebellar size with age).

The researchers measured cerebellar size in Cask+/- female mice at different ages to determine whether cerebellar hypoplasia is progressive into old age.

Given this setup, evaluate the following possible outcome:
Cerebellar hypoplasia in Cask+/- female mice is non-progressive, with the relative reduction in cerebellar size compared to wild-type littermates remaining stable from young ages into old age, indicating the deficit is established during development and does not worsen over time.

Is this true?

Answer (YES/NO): YES